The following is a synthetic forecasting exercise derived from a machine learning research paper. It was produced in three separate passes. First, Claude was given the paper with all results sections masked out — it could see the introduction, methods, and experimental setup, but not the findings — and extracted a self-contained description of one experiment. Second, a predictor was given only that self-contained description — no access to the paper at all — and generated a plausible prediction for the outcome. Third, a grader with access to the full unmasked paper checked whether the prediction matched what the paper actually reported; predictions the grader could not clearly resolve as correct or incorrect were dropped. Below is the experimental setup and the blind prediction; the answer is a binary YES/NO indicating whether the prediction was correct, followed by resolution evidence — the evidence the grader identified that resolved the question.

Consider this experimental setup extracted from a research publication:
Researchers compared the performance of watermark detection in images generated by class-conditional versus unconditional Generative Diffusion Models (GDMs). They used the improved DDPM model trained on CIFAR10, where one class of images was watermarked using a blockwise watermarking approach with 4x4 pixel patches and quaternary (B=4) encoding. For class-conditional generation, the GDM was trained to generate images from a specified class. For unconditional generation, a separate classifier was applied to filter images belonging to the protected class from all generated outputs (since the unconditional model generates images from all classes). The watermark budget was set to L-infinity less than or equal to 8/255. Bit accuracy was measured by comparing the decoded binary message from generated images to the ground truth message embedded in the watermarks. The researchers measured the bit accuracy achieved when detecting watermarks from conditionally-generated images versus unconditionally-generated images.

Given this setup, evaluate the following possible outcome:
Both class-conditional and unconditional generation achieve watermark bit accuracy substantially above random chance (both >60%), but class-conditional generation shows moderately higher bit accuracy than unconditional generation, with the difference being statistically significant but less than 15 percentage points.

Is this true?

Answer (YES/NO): YES